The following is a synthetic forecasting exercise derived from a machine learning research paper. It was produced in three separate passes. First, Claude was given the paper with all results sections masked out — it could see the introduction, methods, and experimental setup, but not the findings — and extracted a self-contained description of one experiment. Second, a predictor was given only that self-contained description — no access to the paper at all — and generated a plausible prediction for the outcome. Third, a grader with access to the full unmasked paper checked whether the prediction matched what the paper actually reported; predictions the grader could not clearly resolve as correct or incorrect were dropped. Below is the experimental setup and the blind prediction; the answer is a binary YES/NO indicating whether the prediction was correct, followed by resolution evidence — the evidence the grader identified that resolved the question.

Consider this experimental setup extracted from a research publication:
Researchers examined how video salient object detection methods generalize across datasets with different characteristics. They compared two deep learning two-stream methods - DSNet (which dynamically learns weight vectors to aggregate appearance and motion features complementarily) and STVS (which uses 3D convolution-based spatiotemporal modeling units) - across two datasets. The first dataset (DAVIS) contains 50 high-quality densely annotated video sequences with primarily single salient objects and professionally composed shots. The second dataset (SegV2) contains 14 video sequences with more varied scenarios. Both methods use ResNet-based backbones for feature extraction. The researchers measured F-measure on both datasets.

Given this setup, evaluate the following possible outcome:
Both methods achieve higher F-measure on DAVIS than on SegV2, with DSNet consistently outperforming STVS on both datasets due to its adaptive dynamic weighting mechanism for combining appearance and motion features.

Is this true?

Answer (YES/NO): NO